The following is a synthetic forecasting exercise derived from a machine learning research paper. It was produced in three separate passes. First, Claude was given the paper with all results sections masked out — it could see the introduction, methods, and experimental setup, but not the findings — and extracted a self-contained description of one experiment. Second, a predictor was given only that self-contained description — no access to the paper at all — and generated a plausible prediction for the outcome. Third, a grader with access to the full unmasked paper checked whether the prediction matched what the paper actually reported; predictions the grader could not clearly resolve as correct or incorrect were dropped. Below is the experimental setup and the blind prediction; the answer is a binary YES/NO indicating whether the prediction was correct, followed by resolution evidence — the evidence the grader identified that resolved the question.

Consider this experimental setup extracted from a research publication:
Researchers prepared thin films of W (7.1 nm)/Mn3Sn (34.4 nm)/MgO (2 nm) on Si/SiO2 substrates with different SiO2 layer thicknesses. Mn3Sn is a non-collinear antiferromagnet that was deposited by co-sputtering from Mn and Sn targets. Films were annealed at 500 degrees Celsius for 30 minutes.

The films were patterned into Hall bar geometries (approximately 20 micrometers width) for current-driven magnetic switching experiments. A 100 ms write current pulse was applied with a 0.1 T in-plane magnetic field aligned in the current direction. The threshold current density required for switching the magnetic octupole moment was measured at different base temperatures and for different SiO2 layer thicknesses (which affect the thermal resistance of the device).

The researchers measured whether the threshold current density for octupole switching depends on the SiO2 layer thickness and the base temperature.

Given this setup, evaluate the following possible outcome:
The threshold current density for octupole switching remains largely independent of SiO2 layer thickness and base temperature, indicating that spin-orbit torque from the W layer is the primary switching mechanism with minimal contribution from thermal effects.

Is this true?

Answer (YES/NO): NO